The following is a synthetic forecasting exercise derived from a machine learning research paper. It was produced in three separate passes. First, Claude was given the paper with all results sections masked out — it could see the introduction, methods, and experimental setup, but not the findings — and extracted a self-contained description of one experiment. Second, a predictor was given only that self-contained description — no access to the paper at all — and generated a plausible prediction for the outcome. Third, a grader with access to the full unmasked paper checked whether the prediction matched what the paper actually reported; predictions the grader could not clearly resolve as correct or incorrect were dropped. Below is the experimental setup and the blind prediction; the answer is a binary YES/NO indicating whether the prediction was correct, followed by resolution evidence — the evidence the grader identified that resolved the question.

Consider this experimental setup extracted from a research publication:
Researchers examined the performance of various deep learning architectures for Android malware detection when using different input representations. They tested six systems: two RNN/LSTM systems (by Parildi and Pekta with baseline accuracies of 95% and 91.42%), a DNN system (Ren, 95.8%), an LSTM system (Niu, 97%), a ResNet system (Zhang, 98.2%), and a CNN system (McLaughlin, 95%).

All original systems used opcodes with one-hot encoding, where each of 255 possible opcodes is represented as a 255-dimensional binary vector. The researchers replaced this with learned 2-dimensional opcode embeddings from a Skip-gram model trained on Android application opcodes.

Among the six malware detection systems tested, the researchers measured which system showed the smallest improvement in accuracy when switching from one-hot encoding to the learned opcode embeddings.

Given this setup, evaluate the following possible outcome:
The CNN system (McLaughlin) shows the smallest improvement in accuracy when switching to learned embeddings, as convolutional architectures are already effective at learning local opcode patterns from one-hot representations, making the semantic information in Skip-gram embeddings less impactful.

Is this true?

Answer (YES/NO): NO